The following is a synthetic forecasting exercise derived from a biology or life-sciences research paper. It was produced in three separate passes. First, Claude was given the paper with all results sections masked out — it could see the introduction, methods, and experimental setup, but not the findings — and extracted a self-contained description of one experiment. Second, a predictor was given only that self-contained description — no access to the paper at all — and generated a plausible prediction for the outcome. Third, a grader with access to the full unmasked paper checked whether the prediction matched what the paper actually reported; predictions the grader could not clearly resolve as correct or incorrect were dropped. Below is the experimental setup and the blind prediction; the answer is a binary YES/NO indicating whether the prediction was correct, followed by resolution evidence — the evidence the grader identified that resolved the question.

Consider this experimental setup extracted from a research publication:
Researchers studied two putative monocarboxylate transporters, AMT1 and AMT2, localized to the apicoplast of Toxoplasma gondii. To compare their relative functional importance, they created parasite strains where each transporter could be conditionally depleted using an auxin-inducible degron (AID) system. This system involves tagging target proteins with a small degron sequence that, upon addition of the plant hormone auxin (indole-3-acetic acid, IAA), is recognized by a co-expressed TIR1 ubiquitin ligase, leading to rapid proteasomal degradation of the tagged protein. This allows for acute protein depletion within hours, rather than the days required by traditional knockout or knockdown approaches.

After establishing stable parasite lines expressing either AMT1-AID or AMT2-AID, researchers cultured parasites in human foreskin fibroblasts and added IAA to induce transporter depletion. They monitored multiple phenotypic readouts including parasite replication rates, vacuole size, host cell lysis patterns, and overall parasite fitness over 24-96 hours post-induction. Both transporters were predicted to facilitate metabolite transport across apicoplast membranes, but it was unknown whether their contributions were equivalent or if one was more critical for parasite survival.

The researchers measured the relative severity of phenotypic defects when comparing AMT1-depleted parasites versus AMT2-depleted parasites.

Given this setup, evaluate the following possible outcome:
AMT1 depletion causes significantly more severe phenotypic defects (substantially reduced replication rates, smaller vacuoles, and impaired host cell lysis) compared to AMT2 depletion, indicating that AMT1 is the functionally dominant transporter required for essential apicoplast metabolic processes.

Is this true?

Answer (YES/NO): NO